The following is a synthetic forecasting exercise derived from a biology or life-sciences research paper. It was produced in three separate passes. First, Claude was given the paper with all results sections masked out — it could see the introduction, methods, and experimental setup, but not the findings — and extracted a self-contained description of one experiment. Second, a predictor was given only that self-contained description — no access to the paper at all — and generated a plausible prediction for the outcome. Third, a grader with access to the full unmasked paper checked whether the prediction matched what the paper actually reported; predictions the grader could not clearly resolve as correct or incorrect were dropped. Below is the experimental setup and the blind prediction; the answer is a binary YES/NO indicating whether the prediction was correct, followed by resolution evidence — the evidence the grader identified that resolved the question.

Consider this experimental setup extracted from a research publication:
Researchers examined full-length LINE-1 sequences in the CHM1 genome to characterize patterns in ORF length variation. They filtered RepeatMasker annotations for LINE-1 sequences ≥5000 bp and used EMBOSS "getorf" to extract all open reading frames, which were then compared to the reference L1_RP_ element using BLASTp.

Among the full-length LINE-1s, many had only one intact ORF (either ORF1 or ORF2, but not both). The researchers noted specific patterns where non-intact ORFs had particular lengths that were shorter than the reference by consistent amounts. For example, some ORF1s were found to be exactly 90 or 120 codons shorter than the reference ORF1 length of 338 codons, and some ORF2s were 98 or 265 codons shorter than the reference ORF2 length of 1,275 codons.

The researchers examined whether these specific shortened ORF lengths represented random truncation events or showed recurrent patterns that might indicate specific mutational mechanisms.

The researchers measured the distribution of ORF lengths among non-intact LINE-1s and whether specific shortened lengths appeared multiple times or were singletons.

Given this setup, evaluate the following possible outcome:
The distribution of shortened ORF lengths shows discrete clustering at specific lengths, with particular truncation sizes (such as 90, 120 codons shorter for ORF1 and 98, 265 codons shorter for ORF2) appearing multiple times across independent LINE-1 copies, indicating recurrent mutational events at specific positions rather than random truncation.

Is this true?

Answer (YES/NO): YES